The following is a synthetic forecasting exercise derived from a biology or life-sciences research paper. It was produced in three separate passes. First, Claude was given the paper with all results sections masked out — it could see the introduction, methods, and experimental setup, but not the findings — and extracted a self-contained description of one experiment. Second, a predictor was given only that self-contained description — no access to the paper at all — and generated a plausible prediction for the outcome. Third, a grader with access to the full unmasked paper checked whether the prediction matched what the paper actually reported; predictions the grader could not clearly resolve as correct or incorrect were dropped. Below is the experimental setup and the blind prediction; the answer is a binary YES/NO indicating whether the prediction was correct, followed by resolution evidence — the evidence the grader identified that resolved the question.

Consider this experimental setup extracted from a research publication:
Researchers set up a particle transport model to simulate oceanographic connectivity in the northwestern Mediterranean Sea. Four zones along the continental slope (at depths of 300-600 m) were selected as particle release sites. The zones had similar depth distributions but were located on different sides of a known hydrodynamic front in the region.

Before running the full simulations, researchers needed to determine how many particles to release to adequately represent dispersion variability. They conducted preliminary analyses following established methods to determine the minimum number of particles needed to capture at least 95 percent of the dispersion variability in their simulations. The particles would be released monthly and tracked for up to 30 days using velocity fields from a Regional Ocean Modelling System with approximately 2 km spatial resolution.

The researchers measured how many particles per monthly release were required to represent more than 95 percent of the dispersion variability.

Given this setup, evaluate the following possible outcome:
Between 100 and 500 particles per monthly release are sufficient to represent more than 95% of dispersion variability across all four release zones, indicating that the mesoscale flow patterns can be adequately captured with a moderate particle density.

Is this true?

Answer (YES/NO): NO